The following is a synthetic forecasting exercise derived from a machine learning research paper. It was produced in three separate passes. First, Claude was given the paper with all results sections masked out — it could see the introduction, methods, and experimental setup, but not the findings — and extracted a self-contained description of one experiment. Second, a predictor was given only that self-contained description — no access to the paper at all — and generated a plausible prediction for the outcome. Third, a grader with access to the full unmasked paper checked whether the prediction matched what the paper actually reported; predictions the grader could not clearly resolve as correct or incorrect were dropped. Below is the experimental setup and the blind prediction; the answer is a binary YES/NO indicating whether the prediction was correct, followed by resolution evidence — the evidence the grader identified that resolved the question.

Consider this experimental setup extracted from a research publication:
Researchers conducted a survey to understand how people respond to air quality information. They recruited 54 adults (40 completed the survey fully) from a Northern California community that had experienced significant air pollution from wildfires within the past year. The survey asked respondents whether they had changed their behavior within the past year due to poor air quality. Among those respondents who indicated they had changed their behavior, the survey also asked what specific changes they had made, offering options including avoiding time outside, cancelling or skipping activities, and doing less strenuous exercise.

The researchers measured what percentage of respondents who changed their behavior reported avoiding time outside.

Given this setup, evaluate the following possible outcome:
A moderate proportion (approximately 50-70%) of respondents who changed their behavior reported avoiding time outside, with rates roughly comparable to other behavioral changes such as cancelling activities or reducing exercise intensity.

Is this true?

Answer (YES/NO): NO